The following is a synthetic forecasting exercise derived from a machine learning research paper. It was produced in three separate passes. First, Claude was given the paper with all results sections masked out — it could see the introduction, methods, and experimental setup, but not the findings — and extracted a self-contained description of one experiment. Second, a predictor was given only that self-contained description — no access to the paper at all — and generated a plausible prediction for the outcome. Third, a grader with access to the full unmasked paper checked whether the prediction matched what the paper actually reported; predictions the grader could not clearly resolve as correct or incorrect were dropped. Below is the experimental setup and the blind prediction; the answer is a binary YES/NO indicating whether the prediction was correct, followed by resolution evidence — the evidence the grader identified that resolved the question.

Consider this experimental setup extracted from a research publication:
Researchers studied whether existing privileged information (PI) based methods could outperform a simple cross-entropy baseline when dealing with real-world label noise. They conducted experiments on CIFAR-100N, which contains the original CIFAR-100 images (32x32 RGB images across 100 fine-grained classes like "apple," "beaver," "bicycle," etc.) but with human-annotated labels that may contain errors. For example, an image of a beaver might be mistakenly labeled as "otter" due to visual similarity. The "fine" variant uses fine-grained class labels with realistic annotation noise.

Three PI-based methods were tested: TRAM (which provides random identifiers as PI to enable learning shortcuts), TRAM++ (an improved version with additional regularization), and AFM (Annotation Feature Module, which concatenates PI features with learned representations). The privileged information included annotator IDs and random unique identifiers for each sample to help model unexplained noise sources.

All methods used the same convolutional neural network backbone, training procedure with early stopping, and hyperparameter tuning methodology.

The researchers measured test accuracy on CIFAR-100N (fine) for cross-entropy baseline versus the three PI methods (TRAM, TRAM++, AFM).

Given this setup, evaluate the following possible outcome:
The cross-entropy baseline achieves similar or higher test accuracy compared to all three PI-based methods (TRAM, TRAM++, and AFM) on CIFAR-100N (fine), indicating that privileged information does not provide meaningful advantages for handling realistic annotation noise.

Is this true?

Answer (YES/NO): NO